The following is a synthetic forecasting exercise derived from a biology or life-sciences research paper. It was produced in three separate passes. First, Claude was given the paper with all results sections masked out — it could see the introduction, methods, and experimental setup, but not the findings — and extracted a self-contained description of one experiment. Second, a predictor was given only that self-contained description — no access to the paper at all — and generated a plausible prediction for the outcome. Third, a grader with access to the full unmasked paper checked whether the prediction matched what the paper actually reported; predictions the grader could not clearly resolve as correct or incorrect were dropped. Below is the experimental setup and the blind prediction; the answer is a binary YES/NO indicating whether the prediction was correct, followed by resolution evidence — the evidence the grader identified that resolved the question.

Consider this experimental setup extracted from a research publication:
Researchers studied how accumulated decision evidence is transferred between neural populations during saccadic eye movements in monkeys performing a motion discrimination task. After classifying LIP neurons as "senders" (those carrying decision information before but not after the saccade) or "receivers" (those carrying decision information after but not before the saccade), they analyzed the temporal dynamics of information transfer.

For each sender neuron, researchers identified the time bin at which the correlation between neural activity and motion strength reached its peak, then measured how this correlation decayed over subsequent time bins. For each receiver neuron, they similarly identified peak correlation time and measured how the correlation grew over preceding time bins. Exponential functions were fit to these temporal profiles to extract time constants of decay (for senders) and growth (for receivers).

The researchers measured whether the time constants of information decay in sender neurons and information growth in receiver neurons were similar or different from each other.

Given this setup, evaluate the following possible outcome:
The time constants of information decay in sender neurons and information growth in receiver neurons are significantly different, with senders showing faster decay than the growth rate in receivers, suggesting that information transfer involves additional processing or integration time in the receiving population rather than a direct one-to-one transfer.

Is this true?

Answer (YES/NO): NO